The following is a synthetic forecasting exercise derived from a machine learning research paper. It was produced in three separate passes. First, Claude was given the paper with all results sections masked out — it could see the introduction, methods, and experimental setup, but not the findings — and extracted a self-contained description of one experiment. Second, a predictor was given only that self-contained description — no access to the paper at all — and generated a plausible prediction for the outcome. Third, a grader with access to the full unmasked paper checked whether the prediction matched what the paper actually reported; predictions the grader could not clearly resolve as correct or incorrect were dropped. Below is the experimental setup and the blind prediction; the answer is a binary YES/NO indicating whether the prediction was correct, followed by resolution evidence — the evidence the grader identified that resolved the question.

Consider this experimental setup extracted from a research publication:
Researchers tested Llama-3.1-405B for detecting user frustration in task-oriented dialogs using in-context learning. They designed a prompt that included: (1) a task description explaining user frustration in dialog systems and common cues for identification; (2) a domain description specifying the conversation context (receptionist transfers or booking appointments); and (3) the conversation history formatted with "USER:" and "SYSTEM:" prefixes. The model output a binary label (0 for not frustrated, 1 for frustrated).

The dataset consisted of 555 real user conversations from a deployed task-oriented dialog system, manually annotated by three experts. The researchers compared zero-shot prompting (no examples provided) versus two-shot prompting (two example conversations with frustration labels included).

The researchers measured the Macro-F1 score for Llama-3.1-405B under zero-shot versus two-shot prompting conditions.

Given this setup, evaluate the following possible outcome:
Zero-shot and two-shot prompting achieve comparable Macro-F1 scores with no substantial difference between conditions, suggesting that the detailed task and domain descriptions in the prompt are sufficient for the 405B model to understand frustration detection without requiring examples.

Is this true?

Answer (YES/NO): YES